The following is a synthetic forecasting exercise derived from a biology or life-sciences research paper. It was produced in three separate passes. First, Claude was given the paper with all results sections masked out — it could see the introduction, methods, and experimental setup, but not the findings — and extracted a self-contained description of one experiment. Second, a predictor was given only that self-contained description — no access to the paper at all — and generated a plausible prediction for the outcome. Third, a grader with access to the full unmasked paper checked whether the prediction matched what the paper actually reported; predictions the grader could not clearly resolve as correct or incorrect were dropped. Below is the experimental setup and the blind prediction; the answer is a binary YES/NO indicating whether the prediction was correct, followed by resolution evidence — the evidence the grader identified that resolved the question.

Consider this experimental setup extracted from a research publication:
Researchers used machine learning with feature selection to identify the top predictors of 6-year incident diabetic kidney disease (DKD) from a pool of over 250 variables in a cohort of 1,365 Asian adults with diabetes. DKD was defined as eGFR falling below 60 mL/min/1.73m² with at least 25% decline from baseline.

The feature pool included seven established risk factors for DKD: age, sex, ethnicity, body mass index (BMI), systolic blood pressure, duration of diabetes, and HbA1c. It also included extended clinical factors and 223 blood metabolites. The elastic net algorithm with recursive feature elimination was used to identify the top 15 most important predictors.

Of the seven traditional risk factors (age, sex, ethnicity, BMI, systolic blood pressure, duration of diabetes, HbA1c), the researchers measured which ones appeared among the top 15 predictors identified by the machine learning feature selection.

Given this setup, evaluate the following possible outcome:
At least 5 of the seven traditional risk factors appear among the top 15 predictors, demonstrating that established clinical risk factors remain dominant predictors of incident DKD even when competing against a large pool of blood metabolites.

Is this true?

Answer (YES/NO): NO